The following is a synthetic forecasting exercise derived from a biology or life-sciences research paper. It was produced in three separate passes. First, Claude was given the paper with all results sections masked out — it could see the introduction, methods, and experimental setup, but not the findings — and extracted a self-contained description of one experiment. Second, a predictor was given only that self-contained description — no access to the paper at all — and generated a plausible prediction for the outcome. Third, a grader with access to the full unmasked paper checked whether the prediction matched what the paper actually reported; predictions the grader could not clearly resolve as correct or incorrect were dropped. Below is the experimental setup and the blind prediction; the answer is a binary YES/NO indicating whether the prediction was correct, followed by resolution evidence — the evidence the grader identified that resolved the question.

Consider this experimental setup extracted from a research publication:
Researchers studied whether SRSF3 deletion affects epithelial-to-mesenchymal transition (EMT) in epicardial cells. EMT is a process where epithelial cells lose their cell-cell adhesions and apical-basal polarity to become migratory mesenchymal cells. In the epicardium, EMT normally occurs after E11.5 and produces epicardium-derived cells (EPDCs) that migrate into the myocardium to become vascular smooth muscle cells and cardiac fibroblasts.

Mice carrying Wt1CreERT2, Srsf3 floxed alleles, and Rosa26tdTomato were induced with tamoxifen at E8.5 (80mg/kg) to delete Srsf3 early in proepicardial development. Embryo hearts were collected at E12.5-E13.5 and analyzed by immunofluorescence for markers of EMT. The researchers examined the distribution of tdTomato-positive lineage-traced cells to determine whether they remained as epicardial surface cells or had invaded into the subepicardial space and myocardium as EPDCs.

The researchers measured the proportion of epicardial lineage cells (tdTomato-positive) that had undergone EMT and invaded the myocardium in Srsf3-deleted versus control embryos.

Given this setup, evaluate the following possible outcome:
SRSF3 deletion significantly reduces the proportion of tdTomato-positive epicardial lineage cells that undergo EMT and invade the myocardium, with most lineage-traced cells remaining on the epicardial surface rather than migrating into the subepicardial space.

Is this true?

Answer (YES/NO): YES